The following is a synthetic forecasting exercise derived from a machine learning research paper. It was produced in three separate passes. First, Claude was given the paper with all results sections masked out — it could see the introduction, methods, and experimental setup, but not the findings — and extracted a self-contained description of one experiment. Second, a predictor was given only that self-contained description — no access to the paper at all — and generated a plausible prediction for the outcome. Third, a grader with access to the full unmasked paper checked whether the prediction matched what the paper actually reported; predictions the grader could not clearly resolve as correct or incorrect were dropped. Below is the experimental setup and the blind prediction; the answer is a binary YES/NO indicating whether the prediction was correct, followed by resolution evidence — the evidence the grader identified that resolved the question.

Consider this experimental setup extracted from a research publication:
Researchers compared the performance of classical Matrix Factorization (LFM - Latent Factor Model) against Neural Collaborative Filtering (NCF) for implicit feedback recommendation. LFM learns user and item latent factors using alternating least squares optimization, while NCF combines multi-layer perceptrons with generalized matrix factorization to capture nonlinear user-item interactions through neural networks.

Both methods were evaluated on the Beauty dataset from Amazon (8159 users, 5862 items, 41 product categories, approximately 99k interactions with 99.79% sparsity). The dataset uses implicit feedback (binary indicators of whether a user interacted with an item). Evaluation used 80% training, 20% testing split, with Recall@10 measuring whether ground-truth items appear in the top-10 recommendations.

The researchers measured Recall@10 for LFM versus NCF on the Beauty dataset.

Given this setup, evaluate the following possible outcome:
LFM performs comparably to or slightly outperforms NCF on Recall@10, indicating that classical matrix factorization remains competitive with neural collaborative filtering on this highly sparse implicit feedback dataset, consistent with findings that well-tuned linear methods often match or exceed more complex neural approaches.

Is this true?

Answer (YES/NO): YES